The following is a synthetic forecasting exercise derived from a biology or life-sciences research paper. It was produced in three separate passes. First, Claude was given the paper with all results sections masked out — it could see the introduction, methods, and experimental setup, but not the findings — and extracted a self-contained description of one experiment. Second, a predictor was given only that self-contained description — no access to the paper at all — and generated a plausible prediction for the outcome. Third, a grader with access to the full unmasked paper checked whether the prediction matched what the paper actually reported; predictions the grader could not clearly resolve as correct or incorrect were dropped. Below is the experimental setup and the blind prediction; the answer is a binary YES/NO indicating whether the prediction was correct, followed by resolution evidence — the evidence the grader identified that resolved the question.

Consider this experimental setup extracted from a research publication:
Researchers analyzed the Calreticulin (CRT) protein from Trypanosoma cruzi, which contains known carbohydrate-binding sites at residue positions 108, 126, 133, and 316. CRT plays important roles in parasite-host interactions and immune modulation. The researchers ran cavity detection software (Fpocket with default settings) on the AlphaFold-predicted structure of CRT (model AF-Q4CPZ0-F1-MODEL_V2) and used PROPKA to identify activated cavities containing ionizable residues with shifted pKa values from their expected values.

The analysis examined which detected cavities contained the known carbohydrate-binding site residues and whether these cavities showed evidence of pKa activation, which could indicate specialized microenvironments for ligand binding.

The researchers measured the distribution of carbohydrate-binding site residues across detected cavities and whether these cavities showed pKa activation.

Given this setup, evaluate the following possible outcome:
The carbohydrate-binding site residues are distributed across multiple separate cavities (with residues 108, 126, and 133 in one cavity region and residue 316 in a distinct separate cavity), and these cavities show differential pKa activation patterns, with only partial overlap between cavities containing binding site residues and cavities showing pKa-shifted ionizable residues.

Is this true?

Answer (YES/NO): NO